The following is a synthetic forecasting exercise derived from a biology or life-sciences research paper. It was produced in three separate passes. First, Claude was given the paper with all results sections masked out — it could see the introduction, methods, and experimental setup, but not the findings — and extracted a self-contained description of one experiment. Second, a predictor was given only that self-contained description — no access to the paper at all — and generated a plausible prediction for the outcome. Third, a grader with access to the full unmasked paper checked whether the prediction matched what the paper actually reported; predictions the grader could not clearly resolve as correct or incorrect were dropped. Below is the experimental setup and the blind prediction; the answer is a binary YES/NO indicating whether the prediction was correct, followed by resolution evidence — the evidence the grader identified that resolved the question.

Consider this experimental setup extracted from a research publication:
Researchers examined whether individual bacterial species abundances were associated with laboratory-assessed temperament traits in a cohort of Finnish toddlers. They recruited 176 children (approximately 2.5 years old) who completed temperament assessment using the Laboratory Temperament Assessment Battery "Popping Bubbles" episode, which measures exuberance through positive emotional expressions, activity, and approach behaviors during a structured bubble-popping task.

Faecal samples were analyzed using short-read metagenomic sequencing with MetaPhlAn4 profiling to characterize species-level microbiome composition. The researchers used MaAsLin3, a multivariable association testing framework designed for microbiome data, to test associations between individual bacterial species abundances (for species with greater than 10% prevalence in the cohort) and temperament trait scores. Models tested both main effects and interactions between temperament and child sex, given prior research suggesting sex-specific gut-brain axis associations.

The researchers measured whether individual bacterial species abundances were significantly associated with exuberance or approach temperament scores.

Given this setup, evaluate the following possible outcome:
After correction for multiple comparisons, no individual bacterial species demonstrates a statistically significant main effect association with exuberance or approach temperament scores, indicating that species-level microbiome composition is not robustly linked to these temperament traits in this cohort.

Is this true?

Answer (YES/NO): YES